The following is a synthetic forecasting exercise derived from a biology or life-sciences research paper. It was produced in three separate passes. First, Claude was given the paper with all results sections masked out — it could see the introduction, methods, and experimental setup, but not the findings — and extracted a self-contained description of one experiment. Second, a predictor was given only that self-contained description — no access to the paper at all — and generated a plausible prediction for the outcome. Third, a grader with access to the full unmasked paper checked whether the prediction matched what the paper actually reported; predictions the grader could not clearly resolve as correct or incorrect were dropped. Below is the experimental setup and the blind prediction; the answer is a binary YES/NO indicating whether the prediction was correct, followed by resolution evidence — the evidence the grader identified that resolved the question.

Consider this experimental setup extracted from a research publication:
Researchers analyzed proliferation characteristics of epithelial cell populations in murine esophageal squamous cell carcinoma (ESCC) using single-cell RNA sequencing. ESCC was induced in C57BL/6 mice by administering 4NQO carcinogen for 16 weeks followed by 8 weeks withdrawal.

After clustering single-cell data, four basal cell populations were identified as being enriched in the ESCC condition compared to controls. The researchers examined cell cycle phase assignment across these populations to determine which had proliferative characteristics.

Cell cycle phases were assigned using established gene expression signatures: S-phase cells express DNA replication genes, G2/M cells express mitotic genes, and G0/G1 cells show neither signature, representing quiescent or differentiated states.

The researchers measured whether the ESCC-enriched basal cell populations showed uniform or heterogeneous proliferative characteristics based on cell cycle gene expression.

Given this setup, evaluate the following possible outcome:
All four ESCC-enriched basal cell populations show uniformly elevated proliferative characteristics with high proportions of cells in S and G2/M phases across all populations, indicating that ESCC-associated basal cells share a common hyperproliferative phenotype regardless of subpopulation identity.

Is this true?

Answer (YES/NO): NO